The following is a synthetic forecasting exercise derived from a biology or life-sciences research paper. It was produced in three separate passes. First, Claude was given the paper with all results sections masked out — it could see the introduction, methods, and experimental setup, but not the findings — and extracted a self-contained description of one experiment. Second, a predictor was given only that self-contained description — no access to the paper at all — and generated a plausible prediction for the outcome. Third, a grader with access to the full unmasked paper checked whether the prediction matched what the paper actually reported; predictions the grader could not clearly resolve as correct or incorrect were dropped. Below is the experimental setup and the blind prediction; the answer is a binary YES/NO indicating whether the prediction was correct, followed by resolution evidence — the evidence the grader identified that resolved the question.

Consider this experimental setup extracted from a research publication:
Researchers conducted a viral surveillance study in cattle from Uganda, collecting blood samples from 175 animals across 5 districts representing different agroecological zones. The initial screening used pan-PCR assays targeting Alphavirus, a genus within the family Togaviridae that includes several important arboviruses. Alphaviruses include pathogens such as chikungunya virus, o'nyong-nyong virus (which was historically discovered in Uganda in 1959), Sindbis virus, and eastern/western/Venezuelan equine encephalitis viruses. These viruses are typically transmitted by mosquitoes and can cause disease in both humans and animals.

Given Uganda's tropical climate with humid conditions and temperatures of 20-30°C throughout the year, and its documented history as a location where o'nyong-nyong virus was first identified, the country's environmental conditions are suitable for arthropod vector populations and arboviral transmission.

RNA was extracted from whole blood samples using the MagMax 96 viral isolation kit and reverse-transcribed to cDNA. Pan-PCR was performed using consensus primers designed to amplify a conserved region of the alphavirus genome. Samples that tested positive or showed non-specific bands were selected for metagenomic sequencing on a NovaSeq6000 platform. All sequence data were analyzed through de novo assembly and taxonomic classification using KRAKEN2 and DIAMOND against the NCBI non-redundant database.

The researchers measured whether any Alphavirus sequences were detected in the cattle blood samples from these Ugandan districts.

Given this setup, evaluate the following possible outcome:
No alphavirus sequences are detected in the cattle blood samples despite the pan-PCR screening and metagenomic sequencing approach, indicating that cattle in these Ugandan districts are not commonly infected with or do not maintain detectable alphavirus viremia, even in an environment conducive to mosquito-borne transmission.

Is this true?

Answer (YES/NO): YES